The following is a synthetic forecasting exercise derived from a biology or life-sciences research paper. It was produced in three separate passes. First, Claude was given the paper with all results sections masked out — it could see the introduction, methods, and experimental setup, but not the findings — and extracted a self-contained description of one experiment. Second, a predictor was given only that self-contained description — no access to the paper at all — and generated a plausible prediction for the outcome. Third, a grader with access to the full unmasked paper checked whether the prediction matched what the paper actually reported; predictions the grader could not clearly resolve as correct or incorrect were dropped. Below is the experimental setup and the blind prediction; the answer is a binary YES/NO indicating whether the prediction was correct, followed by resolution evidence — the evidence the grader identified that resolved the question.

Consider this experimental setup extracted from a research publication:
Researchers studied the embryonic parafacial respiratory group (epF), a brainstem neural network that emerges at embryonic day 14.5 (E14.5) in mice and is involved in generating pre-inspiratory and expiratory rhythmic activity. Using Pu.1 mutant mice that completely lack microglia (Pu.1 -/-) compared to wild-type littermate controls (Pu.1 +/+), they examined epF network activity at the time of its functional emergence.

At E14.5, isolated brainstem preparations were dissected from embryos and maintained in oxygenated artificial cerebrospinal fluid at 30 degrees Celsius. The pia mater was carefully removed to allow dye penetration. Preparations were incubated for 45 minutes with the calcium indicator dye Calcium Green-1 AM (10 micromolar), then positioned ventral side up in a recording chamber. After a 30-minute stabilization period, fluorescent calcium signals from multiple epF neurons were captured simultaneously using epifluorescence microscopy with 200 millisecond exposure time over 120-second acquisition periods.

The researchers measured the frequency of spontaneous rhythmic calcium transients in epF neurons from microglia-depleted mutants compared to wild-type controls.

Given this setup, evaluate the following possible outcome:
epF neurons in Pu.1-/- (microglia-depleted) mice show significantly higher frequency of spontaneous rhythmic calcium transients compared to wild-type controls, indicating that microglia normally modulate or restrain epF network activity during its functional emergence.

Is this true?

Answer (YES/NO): NO